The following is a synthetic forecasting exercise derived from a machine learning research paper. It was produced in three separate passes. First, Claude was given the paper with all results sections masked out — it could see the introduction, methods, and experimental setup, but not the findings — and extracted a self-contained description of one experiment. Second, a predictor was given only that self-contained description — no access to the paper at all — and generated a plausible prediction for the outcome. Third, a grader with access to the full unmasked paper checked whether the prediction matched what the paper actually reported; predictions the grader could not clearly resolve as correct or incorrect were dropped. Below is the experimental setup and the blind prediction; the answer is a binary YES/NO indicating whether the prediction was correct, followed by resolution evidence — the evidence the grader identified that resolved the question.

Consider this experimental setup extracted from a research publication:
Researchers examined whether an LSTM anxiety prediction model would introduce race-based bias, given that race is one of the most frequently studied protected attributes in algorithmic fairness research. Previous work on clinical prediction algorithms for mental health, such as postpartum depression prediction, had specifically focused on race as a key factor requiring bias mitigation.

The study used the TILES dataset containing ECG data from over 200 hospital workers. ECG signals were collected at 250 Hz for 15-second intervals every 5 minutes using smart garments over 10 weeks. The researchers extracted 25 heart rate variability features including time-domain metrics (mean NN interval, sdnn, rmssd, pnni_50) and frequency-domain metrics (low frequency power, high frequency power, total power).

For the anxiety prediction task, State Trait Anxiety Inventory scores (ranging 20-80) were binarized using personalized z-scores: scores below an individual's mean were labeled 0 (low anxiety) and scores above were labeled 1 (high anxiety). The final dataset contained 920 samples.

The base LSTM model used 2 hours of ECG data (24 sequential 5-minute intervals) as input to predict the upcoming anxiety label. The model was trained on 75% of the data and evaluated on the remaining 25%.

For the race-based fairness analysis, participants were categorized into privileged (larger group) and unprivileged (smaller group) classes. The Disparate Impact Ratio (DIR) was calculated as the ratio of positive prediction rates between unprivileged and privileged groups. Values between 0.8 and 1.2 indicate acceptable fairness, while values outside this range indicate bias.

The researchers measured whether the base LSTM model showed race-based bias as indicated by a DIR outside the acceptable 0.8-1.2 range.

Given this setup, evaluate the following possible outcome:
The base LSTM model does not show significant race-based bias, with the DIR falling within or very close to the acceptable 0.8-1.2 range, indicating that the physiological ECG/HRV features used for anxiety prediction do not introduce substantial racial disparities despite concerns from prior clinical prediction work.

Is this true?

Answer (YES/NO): YES